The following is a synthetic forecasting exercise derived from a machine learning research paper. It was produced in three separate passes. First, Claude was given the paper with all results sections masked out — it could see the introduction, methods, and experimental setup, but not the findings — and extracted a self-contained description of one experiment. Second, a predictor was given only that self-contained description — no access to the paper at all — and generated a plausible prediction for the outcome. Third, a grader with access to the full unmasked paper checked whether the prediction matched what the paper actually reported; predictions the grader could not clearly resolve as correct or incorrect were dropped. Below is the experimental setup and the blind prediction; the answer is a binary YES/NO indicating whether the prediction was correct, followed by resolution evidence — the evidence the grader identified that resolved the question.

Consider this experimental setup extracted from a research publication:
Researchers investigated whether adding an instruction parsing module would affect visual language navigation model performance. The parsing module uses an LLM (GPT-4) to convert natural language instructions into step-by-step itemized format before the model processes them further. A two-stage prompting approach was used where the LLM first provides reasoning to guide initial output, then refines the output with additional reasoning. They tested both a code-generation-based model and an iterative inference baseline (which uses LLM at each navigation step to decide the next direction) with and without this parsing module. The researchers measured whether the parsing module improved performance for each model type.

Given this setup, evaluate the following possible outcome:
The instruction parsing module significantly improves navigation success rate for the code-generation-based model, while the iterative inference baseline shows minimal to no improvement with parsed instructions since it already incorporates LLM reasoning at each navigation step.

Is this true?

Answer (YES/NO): NO